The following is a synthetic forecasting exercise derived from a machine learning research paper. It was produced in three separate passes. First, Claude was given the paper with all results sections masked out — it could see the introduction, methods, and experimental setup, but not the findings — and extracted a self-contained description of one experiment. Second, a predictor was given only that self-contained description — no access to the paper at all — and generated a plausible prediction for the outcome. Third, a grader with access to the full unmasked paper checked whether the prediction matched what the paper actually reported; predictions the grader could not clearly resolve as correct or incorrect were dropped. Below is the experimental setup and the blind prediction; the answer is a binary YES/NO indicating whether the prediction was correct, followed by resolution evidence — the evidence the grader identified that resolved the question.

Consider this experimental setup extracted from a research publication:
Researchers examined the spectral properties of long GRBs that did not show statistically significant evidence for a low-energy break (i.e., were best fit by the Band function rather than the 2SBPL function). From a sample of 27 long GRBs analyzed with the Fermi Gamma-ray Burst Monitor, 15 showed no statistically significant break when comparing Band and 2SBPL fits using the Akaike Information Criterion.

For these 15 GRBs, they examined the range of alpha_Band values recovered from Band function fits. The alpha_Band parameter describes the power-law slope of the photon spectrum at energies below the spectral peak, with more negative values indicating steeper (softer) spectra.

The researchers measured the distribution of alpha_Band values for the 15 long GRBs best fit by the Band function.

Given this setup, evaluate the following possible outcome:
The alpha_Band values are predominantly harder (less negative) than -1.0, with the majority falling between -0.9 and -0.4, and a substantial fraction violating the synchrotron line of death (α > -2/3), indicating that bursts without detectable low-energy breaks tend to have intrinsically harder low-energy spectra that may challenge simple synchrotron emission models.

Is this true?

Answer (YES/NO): NO